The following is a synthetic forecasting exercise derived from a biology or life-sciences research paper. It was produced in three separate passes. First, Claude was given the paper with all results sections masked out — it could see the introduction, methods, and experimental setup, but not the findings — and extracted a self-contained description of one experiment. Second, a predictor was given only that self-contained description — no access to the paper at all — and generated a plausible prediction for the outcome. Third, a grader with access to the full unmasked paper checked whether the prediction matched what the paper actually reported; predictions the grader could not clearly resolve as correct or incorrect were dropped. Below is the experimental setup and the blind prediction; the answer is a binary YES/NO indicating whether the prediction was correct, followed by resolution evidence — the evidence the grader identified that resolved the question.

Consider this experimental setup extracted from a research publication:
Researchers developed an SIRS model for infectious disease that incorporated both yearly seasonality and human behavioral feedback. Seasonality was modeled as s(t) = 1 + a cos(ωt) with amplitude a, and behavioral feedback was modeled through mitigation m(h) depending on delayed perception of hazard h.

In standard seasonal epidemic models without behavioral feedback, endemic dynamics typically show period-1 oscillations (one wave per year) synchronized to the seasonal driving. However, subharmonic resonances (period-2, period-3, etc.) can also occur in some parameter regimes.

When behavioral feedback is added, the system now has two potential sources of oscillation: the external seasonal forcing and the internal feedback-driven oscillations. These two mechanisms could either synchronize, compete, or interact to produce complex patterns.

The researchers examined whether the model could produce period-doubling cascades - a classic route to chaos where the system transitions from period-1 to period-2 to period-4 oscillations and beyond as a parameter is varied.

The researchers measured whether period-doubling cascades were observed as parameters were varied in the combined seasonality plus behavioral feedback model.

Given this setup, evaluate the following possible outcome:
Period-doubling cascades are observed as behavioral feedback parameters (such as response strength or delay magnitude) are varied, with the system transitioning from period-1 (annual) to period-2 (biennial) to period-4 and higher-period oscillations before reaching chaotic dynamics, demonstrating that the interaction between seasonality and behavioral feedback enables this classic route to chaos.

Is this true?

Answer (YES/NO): YES